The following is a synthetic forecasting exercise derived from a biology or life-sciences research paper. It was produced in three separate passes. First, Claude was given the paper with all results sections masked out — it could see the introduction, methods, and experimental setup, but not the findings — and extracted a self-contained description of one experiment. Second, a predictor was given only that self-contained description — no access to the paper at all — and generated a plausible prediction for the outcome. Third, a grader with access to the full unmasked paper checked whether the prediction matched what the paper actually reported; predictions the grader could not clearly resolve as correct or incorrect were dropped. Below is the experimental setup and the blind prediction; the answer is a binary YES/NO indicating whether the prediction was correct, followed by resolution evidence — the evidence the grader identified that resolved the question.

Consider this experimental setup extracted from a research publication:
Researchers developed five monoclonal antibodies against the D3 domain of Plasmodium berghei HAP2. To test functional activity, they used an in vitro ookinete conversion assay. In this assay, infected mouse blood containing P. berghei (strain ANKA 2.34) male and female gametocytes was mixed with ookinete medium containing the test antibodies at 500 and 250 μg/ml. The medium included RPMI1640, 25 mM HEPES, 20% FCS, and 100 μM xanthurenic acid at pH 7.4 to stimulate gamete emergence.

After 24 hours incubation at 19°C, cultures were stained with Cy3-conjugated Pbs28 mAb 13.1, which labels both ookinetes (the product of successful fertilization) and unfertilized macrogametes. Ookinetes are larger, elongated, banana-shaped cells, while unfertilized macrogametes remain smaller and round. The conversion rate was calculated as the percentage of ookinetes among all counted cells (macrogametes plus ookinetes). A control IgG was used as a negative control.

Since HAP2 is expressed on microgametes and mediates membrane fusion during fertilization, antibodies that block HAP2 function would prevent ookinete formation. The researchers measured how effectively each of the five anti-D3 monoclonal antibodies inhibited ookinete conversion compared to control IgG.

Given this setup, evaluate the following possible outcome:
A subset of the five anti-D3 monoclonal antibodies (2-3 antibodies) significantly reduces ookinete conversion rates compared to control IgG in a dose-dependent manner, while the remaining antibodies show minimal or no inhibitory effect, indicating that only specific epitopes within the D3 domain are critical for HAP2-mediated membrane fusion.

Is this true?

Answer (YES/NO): NO